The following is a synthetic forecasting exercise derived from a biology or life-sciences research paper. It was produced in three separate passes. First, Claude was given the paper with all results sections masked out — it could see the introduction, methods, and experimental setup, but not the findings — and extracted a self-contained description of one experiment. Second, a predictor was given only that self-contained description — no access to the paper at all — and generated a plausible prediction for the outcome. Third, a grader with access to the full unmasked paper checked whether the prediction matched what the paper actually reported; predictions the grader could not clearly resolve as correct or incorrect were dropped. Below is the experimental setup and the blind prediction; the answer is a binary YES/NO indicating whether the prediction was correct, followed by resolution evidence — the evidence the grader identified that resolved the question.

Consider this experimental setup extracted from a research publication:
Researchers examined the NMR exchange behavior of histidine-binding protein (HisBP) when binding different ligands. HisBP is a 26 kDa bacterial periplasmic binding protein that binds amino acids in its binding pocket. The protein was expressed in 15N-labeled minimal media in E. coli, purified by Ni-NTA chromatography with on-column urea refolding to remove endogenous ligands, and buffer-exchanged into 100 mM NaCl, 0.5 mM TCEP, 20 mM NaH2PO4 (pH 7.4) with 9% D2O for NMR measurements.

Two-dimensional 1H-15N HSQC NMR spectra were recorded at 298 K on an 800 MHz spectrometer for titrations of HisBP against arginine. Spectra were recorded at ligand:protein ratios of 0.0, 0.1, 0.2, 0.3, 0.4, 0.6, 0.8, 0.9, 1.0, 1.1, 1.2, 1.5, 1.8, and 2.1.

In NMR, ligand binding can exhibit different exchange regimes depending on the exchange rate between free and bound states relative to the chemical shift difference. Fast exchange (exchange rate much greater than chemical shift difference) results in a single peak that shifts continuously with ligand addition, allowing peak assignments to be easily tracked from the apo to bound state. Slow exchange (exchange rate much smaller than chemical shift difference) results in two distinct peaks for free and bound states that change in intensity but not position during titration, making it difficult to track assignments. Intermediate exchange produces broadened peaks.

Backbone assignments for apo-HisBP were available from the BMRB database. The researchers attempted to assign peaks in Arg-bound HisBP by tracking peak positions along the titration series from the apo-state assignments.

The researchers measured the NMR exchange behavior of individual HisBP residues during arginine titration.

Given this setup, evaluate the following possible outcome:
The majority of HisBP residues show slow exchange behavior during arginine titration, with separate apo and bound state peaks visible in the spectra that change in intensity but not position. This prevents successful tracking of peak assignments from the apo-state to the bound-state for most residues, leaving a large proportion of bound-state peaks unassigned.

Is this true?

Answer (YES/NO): NO